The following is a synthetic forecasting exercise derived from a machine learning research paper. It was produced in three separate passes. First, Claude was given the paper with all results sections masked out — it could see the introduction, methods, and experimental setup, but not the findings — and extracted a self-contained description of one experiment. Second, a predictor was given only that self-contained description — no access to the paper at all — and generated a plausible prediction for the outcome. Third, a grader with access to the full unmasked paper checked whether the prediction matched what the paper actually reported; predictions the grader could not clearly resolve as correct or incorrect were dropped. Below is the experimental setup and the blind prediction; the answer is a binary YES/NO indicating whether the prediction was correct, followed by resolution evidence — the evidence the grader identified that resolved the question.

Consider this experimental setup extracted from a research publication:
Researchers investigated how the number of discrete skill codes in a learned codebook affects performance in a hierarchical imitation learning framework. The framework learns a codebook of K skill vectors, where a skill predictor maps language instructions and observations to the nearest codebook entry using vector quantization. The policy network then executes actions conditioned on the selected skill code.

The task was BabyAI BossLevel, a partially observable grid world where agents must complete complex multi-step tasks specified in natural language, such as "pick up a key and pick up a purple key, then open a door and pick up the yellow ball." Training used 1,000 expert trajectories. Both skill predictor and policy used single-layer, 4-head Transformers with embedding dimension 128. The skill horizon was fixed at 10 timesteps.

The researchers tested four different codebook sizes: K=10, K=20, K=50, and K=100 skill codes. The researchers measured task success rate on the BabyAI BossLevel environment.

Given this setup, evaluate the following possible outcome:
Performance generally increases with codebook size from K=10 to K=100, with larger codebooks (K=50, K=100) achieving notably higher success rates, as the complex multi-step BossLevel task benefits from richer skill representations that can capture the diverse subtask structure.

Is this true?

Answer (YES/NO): NO